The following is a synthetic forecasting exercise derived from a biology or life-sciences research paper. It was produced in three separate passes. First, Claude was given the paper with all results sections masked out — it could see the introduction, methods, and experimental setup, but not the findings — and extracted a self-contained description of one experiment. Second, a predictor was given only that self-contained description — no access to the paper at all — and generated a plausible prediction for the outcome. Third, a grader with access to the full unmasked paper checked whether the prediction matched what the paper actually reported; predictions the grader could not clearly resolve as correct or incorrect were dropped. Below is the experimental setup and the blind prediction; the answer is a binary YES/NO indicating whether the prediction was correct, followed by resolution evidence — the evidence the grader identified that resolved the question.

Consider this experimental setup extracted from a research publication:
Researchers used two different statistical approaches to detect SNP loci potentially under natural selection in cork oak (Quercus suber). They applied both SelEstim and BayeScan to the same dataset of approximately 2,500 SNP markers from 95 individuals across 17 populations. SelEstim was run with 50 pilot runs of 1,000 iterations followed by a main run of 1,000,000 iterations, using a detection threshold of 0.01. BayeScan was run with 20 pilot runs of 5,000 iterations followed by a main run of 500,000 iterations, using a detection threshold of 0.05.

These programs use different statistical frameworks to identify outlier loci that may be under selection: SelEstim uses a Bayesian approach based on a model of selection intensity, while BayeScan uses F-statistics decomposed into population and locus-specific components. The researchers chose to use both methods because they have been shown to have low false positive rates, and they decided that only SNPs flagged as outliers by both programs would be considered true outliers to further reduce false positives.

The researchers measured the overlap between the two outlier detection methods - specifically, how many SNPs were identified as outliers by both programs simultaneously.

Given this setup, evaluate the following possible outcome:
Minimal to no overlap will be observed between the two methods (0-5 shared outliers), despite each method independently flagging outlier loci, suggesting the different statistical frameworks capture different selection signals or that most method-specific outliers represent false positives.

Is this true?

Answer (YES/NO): NO